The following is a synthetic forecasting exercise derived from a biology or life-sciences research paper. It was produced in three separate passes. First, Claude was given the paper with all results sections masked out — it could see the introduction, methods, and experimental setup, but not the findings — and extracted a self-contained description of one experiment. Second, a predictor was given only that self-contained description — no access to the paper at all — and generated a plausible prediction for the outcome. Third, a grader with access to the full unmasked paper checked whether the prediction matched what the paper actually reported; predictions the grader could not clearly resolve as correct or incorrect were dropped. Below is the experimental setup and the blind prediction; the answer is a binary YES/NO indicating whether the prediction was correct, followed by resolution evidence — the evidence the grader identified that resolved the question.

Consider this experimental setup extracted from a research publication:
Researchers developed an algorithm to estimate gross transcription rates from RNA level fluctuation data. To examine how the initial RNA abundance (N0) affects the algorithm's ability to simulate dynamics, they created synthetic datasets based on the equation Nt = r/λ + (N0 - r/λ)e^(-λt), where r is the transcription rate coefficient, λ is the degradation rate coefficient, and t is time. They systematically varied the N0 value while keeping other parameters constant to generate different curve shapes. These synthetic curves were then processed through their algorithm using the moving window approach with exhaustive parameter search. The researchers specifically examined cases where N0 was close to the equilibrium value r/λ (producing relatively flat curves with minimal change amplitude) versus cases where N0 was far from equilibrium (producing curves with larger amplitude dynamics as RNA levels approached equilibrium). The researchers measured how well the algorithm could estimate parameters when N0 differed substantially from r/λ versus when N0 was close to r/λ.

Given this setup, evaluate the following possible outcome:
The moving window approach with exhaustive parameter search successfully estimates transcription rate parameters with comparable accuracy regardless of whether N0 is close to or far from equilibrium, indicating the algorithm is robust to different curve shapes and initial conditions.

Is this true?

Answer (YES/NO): NO